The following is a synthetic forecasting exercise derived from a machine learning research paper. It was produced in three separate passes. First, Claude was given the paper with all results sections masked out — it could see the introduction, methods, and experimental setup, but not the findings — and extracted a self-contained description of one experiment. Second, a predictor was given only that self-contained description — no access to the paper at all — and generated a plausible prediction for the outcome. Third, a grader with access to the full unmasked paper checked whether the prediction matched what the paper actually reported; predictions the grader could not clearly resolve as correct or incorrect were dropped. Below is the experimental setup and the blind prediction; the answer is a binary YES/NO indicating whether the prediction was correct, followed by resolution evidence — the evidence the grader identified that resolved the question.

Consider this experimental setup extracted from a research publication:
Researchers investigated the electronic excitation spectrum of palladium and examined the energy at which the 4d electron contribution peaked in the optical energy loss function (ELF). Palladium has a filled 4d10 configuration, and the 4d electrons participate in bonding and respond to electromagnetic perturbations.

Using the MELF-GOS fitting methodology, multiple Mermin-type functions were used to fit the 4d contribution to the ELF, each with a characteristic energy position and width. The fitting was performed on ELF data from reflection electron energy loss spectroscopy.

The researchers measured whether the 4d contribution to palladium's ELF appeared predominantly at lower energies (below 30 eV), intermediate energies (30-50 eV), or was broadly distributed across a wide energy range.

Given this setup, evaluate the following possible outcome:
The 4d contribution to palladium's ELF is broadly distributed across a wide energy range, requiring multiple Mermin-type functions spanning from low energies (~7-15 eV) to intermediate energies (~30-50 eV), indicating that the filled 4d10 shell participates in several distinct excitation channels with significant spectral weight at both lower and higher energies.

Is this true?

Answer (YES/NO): YES